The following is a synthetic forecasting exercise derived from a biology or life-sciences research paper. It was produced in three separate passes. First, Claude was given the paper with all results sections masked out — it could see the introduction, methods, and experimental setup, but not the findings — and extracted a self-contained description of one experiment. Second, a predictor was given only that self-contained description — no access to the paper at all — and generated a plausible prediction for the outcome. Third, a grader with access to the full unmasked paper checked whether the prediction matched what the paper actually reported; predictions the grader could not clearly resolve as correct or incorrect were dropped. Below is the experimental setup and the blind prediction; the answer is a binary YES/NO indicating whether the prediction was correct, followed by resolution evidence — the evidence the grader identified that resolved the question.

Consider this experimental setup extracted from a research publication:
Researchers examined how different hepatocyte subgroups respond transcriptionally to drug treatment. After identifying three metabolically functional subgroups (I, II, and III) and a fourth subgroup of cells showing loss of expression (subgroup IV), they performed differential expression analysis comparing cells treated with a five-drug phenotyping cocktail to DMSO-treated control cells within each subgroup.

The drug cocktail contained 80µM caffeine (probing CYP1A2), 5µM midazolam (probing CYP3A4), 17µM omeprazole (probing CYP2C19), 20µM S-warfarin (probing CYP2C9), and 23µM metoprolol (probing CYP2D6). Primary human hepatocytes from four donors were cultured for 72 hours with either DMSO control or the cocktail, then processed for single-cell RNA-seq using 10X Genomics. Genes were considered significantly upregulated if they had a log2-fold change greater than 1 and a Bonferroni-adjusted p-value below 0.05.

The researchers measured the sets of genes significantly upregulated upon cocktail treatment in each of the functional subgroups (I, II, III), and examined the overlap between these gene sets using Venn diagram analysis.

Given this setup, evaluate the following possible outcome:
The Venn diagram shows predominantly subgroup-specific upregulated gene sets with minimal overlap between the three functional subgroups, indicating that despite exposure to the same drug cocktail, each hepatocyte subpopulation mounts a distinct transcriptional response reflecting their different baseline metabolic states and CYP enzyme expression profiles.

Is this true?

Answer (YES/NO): YES